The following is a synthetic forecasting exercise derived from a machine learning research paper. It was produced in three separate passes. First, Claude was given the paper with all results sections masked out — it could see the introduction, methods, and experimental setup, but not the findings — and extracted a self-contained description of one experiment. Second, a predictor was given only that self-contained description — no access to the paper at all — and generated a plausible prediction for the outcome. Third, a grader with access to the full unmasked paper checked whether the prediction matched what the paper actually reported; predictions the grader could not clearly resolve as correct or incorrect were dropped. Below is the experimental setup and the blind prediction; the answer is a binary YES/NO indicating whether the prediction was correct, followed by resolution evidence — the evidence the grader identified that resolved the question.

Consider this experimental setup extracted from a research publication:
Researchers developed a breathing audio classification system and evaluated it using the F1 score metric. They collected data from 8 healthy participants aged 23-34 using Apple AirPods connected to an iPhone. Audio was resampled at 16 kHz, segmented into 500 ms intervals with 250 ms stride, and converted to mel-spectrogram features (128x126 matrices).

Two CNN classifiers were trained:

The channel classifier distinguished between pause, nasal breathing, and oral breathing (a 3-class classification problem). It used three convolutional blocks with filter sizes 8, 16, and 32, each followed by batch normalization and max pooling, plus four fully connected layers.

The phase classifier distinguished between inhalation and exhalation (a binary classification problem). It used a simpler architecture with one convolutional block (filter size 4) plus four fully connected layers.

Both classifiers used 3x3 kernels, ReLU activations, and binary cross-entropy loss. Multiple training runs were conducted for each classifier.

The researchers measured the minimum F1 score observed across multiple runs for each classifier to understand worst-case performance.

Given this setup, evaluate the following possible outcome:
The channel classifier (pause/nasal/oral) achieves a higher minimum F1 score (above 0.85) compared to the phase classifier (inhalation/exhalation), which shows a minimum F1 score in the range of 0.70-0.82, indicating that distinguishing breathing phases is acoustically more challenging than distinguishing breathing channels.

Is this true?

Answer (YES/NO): NO